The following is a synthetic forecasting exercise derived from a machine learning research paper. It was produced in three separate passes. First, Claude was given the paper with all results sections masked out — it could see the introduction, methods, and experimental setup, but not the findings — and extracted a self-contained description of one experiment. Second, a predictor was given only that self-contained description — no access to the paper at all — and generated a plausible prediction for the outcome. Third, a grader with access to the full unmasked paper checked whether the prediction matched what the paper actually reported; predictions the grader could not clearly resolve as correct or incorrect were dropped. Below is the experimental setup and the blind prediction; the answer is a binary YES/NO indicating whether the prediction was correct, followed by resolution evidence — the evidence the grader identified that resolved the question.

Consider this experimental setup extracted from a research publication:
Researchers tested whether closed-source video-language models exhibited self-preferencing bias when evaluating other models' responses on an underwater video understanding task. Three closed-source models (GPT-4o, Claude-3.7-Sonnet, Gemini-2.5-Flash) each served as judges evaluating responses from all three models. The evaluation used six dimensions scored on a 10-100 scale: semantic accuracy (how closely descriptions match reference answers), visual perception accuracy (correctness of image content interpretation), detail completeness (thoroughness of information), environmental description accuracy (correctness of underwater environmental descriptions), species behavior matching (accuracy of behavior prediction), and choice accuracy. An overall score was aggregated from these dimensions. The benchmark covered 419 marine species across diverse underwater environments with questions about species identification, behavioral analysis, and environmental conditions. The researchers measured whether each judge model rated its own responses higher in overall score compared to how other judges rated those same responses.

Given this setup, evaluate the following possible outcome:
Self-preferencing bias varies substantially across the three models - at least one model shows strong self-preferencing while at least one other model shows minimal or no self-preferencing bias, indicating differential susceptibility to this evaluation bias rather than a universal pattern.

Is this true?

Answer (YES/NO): YES